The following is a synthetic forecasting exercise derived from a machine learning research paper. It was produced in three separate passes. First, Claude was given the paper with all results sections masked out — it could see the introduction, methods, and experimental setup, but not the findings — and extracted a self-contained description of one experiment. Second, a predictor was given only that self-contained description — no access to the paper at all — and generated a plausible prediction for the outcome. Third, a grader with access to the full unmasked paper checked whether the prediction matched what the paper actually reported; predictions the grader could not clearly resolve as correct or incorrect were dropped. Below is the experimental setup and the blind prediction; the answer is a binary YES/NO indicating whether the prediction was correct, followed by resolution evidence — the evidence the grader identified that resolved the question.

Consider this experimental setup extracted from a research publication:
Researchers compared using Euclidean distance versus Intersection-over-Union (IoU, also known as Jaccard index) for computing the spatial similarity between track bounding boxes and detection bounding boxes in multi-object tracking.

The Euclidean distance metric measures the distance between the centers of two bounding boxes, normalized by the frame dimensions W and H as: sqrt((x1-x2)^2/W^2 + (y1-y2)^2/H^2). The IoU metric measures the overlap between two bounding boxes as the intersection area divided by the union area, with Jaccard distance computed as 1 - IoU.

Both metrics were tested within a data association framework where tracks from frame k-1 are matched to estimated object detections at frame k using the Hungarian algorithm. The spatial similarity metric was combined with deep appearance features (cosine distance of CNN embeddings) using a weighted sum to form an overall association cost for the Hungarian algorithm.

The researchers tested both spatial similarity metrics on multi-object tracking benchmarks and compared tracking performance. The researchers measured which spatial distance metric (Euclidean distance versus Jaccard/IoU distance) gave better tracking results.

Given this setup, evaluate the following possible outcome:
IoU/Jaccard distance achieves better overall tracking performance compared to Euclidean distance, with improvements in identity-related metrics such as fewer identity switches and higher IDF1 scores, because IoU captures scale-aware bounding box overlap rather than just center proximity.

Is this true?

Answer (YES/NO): NO